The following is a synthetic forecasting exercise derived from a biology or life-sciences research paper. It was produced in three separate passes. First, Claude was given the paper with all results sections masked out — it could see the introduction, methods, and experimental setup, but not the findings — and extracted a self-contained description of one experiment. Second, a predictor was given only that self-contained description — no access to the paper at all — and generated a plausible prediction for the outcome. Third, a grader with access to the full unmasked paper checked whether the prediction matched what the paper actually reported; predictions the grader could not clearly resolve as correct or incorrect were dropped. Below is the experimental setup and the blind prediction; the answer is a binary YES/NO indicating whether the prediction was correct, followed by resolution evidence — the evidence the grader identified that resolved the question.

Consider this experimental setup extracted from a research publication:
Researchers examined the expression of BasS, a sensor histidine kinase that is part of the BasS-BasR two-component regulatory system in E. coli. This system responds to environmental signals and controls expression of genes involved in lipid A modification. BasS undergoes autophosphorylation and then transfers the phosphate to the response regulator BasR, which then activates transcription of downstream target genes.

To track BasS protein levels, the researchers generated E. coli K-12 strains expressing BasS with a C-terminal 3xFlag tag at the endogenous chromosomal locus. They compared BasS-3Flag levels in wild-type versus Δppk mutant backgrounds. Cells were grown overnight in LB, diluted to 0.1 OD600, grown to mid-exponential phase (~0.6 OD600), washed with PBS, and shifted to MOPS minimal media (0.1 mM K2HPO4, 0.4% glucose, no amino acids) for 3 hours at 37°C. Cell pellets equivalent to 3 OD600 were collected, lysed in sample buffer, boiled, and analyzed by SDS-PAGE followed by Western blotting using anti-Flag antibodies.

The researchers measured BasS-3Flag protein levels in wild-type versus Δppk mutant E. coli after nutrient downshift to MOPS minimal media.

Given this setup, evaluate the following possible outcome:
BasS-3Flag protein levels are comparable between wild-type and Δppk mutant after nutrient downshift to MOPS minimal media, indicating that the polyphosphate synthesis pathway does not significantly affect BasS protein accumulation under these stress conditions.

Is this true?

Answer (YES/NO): NO